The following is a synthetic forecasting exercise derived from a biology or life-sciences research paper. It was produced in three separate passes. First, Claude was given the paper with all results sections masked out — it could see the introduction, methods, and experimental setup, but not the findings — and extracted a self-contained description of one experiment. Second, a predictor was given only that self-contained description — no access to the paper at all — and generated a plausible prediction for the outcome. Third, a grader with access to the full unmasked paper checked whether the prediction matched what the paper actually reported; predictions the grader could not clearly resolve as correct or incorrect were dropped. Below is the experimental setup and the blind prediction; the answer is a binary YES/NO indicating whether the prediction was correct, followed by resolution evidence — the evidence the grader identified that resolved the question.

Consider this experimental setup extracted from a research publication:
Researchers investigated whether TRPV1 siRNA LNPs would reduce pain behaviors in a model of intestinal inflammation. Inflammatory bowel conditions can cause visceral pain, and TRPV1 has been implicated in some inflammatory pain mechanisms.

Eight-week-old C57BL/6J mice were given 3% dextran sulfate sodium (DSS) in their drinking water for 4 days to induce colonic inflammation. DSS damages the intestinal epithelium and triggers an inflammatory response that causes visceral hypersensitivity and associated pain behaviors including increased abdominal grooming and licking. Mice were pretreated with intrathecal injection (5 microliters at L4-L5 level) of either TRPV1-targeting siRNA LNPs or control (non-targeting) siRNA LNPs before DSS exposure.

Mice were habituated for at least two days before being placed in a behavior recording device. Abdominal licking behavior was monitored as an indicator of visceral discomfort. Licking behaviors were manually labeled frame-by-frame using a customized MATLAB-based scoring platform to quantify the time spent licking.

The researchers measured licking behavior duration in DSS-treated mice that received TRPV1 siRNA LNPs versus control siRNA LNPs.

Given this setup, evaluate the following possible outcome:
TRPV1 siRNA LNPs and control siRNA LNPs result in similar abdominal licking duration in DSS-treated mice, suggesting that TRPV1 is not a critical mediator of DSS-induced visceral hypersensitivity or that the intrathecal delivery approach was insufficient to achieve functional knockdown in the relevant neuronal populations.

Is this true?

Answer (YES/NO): NO